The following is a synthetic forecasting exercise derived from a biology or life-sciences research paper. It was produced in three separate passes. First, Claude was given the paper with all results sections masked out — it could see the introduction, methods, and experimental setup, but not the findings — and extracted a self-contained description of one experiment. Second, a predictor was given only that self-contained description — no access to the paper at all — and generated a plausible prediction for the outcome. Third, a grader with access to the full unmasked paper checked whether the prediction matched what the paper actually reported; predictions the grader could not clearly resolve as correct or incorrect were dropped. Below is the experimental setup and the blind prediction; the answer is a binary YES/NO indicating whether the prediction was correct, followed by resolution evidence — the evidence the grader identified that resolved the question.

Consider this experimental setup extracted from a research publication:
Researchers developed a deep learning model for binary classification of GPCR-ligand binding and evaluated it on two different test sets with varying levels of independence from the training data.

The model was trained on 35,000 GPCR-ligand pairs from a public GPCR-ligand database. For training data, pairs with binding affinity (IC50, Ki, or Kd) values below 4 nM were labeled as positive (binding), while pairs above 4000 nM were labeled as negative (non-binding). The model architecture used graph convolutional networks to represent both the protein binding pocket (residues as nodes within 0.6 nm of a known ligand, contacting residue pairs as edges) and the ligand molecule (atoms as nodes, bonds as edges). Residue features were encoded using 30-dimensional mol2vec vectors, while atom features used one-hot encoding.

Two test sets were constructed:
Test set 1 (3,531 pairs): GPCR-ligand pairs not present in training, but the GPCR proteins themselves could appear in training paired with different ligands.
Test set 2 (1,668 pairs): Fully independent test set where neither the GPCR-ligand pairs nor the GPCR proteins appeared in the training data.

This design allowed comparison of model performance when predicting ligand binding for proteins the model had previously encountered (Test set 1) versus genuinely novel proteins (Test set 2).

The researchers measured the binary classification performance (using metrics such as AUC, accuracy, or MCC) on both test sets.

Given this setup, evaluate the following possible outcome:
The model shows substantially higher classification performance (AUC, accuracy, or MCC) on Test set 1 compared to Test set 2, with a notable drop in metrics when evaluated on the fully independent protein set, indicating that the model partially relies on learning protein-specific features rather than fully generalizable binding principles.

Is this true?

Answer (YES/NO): YES